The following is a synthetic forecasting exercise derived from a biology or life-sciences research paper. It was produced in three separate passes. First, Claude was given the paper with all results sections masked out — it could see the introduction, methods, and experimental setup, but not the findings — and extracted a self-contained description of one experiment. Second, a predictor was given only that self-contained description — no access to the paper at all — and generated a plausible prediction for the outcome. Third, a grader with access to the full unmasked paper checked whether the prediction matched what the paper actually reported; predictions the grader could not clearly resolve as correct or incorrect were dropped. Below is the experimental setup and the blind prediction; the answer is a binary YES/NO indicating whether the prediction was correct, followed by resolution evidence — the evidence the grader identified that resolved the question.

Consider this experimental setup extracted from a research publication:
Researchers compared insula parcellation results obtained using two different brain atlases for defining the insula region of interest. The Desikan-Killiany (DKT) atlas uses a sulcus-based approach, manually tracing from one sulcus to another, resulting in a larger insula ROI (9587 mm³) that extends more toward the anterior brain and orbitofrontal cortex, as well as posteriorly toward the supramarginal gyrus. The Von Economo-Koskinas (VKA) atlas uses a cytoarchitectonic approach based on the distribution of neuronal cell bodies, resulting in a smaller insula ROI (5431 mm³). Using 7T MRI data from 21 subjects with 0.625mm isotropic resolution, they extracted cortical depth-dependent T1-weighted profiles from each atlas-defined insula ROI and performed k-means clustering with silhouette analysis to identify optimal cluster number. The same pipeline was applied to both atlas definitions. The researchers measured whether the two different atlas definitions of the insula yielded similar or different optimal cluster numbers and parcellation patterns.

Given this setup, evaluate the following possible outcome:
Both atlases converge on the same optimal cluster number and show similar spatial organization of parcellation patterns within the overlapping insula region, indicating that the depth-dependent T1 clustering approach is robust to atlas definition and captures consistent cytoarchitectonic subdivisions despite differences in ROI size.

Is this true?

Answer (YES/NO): NO